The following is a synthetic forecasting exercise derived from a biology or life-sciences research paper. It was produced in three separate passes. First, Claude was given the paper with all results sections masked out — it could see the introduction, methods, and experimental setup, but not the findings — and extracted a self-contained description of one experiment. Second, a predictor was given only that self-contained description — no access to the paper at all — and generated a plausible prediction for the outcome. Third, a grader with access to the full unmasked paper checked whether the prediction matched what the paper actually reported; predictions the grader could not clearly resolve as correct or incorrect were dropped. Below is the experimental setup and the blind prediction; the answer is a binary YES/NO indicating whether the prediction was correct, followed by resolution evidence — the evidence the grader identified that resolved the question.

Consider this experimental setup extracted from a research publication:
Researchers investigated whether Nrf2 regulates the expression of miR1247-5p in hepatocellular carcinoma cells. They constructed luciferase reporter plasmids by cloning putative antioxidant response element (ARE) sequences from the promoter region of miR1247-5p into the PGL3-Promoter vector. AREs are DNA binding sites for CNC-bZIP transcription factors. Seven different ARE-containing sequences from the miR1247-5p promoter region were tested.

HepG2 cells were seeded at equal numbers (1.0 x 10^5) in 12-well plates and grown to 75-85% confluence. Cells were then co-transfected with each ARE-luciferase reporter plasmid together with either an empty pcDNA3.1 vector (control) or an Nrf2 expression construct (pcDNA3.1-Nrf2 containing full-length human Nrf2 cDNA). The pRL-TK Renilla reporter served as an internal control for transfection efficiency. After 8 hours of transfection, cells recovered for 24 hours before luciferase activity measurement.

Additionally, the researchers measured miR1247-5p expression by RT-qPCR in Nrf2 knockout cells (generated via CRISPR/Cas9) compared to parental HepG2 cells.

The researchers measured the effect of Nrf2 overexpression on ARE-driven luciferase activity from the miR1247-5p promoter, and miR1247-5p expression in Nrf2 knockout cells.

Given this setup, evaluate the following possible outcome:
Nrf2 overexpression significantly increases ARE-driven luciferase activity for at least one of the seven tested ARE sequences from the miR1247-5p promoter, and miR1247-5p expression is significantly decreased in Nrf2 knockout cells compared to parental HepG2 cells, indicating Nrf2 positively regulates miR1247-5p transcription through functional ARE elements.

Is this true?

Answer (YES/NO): NO